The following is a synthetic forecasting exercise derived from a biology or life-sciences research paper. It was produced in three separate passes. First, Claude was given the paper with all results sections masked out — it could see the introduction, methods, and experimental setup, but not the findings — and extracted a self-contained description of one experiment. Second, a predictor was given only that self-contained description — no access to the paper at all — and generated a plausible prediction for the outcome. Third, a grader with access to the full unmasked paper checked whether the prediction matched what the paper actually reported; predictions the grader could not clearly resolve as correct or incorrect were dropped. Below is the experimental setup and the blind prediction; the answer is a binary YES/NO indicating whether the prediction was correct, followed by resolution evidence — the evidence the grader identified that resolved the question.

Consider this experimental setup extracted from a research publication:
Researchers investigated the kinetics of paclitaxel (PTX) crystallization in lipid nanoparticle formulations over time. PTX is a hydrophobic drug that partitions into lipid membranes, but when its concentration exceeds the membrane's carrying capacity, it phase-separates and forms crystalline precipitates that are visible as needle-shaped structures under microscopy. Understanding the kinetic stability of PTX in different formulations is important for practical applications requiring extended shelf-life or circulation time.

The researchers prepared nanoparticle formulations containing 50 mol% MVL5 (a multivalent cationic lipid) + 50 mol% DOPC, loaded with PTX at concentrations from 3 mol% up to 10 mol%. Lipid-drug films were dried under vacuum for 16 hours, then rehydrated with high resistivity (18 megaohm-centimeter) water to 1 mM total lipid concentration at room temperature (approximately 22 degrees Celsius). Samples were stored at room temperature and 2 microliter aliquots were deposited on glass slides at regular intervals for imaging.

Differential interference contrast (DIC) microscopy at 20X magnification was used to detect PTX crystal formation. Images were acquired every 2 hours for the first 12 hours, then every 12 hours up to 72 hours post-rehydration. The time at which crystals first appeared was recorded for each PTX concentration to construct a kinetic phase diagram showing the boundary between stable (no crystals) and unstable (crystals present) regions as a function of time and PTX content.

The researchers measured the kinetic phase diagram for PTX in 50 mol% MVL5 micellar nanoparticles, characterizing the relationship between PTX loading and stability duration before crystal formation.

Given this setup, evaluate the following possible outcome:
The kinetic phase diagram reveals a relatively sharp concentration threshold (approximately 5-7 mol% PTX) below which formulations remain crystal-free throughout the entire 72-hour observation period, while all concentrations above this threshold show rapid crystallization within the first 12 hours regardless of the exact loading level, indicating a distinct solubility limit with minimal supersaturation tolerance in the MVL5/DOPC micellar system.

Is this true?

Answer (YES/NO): NO